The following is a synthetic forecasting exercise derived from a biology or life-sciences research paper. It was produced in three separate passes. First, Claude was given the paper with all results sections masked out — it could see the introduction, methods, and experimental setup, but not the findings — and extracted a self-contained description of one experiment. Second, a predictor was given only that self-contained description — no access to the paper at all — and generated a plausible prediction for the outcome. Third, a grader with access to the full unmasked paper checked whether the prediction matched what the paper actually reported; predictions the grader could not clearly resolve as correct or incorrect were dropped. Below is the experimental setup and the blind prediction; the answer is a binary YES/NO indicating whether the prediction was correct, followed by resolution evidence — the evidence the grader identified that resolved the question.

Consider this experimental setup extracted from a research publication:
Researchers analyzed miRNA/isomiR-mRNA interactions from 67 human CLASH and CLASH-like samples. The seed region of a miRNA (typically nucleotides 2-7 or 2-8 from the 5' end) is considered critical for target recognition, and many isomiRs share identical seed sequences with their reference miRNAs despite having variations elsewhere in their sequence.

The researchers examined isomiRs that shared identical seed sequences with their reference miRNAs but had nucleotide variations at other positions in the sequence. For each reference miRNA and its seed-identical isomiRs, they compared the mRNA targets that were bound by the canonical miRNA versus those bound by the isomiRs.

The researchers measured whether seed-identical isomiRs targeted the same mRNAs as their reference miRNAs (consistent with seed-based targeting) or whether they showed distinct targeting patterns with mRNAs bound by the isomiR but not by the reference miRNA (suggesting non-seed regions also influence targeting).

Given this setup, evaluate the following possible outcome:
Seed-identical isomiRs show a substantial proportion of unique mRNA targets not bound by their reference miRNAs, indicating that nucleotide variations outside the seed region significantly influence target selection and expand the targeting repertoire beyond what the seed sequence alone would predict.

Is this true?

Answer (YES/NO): YES